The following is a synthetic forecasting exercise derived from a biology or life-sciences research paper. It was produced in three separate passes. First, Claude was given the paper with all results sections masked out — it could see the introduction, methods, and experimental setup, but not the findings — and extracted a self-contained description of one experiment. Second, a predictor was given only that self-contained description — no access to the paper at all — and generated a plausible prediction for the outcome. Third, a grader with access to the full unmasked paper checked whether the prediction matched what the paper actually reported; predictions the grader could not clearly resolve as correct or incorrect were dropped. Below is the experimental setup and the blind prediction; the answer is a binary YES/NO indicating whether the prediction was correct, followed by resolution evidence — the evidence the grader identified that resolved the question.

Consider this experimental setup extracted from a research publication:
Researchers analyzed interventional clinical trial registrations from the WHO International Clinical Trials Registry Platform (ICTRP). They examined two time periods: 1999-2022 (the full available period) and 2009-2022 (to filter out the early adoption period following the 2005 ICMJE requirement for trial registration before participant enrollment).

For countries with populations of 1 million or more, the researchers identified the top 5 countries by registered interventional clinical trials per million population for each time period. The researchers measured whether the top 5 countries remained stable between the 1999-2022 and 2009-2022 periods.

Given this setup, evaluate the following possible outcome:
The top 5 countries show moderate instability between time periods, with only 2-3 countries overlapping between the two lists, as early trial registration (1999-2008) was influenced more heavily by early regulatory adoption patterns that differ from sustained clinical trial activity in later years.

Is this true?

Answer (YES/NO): NO